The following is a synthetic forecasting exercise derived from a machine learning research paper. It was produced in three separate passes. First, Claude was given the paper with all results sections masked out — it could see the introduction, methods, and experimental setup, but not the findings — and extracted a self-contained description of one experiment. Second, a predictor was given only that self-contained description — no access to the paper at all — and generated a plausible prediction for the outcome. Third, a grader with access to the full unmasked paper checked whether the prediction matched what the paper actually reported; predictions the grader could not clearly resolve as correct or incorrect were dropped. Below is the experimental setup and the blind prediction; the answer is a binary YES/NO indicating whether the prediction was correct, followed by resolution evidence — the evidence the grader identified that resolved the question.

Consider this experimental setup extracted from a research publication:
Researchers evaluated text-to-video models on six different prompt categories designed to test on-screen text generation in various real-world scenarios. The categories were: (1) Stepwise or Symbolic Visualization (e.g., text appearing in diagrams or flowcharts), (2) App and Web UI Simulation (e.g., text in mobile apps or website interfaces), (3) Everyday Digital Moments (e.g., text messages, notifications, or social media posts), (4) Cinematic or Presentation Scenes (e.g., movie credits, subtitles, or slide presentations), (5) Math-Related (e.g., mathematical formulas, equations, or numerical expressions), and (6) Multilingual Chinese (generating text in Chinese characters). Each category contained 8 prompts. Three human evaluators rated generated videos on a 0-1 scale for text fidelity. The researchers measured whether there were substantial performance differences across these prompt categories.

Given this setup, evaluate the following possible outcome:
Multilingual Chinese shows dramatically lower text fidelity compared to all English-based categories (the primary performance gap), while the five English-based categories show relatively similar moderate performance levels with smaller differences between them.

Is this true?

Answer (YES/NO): NO